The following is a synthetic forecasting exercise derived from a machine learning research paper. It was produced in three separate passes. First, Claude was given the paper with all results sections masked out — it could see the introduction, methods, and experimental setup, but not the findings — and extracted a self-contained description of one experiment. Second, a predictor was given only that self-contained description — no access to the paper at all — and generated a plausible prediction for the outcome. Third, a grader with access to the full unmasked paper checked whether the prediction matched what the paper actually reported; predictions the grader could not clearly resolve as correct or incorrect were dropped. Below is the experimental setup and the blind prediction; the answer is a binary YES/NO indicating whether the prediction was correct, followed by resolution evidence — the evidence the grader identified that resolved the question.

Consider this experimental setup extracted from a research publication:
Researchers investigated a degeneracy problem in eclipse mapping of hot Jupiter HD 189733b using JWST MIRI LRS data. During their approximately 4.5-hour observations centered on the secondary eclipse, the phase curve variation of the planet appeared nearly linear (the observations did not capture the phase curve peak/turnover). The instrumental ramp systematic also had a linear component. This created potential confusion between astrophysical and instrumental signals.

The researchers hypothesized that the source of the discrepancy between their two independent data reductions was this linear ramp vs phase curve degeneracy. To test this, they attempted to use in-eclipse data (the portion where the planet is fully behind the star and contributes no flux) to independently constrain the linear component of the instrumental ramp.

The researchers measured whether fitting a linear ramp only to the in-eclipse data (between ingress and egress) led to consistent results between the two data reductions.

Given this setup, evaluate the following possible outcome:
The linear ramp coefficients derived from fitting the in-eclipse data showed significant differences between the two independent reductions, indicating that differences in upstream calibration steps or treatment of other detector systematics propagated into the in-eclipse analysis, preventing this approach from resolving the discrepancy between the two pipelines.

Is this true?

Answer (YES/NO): NO